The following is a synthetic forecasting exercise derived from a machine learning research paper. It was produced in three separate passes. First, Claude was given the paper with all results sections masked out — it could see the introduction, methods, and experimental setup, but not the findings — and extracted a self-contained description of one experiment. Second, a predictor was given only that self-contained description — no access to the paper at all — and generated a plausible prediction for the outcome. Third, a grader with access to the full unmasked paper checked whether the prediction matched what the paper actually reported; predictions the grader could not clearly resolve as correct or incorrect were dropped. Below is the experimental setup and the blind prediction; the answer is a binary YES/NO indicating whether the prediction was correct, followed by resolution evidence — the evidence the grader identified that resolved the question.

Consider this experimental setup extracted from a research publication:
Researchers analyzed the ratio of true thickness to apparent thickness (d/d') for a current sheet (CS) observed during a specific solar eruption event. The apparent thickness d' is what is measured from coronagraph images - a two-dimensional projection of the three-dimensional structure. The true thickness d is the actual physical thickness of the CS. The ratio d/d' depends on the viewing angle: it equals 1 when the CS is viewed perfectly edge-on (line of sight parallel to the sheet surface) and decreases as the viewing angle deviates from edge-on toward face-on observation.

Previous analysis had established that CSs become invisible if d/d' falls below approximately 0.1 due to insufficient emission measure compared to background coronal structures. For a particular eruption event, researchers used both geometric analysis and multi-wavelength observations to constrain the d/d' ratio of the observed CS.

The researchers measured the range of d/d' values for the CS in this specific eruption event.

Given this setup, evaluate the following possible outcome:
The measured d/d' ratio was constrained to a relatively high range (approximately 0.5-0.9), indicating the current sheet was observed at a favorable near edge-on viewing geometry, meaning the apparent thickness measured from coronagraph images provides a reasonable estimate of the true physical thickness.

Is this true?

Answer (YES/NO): NO